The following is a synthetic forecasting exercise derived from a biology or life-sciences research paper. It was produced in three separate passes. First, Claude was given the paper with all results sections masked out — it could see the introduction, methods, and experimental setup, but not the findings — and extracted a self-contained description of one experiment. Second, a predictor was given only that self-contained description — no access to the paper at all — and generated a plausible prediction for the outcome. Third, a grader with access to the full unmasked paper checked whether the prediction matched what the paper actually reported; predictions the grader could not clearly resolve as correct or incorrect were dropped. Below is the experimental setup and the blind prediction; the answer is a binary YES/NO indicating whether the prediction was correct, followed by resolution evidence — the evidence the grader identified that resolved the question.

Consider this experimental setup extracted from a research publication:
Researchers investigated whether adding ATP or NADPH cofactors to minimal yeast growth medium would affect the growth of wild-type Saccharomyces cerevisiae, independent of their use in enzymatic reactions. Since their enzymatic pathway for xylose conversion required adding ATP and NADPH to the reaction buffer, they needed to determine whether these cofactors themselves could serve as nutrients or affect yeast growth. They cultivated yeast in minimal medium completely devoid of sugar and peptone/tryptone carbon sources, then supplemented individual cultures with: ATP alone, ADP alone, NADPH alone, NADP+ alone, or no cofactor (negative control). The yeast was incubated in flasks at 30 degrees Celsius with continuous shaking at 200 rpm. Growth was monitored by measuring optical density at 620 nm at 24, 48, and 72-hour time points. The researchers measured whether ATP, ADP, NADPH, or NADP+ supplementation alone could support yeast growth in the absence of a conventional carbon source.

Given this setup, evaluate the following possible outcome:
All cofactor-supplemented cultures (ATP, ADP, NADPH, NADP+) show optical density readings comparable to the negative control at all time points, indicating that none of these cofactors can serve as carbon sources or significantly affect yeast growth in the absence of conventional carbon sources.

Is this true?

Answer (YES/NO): NO